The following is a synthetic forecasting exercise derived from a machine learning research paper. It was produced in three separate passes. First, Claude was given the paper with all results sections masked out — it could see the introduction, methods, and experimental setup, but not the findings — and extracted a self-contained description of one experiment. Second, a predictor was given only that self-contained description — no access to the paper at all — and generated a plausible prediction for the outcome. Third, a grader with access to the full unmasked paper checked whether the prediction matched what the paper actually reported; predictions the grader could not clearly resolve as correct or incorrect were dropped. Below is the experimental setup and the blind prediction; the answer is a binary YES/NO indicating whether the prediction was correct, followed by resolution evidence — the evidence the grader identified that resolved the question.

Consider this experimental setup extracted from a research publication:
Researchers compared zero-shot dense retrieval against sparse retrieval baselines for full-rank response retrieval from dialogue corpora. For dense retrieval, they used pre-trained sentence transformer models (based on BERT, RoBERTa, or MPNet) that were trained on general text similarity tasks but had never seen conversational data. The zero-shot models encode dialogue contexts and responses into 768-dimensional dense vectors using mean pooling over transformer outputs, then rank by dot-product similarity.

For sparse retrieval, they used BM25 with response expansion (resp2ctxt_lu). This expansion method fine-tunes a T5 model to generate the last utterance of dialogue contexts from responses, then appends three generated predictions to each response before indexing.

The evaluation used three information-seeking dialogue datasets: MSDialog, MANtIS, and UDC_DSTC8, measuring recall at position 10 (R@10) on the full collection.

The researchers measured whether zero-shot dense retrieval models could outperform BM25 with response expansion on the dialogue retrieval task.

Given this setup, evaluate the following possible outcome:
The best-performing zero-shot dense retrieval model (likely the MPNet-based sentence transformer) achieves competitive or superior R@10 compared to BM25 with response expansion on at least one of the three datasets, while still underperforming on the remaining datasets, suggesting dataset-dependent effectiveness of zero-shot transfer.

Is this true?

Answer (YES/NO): NO